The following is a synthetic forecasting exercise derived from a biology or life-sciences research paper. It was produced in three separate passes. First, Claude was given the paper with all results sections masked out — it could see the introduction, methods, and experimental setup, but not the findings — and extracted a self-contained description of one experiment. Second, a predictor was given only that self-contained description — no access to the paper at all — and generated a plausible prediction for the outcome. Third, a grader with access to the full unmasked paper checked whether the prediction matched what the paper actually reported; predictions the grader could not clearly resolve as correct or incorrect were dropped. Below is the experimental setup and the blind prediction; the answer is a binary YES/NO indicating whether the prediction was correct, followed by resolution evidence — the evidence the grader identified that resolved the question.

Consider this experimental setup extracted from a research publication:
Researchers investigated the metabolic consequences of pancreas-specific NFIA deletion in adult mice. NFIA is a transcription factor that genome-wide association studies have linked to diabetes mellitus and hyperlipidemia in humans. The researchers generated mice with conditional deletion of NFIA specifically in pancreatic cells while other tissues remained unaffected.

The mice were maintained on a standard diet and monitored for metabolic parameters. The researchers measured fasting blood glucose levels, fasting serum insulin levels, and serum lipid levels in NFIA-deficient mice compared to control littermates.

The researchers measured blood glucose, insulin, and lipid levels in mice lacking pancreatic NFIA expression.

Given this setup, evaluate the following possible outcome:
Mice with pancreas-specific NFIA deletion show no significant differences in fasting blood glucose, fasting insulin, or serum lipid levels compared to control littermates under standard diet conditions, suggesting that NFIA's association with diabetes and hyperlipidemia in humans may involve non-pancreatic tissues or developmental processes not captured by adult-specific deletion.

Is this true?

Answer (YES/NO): NO